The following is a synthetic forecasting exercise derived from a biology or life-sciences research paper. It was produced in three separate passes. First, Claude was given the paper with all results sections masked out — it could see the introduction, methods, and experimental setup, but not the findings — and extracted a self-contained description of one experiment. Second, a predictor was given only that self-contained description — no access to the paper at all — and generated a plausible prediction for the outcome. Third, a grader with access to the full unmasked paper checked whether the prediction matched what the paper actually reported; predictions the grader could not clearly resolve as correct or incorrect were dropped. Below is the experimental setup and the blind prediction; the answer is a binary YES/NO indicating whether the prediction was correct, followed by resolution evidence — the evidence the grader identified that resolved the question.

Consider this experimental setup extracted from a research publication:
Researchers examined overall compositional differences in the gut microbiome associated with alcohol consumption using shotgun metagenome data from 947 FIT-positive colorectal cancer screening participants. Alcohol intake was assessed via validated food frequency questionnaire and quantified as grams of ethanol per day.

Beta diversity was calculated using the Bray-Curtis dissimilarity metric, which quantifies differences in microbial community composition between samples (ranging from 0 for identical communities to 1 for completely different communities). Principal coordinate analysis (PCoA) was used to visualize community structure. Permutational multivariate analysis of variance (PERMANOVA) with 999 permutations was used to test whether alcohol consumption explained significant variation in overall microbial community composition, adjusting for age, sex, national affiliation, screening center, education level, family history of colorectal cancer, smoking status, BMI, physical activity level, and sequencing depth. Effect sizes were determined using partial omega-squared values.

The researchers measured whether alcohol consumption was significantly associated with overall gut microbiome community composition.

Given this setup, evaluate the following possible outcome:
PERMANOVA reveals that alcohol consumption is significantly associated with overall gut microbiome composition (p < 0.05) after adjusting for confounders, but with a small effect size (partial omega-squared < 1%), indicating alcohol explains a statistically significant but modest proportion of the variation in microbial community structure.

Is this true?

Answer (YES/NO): YES